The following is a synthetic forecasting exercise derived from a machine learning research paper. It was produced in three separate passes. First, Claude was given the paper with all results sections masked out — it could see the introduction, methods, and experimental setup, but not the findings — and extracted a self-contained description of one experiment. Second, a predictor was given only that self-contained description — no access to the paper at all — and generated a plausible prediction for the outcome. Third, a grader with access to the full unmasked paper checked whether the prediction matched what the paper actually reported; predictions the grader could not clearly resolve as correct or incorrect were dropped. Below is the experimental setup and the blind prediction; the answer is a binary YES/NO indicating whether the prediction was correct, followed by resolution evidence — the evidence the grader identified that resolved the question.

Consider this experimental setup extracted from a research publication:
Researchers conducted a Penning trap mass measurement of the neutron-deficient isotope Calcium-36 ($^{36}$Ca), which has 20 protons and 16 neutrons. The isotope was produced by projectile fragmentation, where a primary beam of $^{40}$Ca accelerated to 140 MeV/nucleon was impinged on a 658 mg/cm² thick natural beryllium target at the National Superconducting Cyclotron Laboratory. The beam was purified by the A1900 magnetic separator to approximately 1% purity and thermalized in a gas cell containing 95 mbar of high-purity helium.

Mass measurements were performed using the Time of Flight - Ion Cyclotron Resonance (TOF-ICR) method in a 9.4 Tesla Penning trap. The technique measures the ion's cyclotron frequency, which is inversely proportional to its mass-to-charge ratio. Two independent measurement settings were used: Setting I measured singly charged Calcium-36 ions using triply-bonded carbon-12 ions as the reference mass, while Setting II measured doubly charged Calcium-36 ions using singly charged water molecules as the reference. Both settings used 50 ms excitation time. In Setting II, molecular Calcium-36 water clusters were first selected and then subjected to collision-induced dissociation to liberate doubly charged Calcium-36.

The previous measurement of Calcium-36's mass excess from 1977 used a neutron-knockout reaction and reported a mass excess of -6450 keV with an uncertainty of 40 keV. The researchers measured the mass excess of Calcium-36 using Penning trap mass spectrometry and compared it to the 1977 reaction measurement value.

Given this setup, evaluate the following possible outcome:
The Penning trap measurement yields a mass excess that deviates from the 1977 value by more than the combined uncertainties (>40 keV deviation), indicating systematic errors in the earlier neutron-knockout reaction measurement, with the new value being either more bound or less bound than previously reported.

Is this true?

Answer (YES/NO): NO